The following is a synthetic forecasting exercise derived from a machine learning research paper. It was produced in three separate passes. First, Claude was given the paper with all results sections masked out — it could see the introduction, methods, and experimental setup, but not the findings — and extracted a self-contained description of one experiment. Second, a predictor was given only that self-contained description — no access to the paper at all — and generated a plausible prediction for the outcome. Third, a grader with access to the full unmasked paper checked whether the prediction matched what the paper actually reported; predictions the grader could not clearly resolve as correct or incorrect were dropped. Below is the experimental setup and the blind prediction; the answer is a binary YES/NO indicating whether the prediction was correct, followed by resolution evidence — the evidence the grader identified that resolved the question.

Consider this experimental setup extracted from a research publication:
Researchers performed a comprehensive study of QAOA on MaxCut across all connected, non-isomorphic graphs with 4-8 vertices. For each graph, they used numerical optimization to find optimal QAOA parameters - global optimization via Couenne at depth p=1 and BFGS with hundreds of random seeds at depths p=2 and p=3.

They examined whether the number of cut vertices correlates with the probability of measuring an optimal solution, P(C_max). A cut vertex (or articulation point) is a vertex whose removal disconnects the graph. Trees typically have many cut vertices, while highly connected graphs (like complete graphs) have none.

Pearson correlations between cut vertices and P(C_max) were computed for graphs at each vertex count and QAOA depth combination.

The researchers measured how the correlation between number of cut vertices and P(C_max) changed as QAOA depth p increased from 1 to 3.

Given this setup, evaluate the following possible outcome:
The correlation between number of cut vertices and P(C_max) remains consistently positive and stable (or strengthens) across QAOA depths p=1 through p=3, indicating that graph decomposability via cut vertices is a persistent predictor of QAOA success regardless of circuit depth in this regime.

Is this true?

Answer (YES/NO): NO